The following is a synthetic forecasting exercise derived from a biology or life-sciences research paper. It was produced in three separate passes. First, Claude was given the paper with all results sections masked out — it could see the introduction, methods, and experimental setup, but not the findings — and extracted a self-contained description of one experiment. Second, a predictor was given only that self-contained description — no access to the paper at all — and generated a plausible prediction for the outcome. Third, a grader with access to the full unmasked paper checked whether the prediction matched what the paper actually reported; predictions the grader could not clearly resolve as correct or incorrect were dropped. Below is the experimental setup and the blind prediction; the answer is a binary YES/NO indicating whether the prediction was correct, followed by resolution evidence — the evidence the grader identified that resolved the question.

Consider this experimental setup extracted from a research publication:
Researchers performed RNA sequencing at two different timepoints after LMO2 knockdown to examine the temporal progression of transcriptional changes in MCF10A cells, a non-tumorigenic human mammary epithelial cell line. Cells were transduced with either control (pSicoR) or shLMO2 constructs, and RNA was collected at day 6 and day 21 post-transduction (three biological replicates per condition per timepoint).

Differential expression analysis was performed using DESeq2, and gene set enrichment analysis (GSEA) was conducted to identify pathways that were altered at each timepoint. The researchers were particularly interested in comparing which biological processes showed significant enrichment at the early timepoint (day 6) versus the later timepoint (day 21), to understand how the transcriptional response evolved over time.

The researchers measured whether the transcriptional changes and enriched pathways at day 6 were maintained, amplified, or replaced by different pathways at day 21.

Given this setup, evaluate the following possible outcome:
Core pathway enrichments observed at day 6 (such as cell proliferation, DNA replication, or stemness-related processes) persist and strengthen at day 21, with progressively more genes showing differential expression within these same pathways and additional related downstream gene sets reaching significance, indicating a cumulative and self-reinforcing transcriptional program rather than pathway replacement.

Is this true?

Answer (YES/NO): NO